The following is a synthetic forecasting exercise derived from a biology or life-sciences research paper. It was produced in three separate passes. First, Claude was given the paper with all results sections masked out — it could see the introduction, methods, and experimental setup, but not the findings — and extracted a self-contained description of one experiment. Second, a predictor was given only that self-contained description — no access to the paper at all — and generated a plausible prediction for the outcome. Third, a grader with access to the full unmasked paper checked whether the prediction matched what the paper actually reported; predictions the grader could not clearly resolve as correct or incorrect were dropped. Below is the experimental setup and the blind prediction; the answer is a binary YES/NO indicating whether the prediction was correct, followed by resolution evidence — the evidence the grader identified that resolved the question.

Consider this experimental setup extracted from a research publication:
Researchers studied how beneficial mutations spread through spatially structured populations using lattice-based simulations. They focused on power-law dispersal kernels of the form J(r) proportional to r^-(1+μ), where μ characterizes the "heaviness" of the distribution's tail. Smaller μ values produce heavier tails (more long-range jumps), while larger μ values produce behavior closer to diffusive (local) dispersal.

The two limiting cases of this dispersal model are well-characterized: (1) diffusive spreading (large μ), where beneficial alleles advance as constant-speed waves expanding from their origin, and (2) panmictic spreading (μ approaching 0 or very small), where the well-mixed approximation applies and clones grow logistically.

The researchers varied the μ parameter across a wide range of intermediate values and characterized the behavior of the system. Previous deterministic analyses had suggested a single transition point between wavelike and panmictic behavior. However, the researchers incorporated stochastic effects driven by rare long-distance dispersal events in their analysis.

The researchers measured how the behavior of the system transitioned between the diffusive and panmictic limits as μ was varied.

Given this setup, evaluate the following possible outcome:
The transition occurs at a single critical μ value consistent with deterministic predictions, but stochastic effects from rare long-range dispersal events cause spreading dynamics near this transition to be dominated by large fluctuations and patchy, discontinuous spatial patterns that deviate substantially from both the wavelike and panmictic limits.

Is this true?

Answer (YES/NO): NO